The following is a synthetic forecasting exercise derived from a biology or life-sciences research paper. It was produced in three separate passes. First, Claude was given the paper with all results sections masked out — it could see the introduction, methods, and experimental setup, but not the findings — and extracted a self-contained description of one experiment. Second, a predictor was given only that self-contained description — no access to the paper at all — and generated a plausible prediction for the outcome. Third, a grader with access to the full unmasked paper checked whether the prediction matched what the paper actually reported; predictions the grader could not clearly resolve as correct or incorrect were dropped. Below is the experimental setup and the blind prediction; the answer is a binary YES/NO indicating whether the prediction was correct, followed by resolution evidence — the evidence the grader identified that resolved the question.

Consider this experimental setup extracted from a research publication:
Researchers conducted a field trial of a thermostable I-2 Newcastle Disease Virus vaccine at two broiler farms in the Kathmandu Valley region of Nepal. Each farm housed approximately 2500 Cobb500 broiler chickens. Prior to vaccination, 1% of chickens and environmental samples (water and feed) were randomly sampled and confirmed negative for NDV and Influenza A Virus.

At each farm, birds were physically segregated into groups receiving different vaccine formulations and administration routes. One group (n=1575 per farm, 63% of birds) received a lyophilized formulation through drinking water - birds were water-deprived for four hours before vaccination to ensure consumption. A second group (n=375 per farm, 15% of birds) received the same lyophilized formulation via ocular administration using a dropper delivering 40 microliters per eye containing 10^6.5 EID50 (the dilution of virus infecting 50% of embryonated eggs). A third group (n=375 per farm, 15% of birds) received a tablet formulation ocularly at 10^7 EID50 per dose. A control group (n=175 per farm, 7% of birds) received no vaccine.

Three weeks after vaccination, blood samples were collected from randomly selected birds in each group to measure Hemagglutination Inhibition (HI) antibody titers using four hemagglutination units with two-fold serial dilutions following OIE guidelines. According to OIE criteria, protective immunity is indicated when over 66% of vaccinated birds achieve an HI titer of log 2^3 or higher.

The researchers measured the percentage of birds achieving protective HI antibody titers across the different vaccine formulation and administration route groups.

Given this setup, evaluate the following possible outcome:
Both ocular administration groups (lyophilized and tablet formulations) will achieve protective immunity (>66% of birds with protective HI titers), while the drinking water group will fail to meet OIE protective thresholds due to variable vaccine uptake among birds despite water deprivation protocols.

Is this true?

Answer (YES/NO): NO